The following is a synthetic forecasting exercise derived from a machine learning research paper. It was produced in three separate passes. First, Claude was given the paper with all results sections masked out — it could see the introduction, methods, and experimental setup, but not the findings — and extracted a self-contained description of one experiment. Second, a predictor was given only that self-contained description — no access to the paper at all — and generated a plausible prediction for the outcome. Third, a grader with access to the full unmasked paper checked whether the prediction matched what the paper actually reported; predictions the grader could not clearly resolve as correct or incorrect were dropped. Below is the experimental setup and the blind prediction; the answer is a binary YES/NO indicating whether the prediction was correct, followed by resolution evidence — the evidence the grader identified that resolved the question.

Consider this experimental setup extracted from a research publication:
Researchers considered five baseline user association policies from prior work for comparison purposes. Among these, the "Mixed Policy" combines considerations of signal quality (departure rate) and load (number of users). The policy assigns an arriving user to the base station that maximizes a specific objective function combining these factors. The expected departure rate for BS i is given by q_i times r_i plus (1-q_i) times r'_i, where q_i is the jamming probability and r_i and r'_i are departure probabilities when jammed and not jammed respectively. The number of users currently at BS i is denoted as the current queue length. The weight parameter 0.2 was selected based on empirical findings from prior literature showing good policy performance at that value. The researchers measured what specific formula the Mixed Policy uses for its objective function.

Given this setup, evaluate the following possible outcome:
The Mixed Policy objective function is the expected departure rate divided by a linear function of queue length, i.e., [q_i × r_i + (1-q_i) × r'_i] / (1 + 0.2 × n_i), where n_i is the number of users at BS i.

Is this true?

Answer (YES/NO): NO